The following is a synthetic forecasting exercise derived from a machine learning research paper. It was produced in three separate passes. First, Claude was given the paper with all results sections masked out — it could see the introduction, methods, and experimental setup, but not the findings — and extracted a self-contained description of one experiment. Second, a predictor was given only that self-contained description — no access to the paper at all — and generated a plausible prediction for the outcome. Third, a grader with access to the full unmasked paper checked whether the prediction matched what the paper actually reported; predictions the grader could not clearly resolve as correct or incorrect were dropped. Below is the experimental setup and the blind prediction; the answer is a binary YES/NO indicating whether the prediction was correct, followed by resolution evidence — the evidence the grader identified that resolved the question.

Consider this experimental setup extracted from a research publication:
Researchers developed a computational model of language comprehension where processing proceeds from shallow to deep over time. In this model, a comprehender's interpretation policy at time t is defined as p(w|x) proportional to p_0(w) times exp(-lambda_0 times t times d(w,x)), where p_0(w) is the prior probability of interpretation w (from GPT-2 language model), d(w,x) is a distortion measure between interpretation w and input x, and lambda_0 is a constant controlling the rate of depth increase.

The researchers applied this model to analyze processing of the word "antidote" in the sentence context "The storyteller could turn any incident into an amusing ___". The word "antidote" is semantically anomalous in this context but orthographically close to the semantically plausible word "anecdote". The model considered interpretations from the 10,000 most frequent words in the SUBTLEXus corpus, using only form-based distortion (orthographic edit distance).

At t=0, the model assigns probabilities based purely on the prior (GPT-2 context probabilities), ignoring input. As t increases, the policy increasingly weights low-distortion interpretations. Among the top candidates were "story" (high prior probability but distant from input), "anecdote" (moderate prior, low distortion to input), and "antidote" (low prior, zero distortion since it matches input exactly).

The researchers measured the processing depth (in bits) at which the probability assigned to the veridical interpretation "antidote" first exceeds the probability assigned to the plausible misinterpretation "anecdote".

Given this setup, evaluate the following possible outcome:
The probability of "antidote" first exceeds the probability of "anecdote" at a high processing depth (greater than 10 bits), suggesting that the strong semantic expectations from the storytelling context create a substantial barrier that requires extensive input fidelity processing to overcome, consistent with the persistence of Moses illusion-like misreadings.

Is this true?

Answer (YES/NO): NO